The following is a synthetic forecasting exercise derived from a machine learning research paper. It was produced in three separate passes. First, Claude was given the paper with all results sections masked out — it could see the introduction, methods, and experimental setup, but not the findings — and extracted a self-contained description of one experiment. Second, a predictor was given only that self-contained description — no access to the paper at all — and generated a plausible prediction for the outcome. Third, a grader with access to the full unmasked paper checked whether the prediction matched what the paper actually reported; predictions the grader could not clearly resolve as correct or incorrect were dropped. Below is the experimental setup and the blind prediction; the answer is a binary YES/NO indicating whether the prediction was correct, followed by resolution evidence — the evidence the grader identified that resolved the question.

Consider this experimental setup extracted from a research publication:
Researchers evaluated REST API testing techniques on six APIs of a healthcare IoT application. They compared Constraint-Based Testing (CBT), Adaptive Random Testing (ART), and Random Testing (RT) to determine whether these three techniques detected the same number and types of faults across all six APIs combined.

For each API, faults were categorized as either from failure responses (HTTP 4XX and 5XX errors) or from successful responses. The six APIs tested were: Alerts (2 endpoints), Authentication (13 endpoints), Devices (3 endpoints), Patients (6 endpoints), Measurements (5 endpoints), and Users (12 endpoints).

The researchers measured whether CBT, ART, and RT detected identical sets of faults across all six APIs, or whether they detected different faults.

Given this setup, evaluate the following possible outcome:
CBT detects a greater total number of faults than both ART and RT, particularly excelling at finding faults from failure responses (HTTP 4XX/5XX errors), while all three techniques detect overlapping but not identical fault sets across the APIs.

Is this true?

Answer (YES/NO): NO